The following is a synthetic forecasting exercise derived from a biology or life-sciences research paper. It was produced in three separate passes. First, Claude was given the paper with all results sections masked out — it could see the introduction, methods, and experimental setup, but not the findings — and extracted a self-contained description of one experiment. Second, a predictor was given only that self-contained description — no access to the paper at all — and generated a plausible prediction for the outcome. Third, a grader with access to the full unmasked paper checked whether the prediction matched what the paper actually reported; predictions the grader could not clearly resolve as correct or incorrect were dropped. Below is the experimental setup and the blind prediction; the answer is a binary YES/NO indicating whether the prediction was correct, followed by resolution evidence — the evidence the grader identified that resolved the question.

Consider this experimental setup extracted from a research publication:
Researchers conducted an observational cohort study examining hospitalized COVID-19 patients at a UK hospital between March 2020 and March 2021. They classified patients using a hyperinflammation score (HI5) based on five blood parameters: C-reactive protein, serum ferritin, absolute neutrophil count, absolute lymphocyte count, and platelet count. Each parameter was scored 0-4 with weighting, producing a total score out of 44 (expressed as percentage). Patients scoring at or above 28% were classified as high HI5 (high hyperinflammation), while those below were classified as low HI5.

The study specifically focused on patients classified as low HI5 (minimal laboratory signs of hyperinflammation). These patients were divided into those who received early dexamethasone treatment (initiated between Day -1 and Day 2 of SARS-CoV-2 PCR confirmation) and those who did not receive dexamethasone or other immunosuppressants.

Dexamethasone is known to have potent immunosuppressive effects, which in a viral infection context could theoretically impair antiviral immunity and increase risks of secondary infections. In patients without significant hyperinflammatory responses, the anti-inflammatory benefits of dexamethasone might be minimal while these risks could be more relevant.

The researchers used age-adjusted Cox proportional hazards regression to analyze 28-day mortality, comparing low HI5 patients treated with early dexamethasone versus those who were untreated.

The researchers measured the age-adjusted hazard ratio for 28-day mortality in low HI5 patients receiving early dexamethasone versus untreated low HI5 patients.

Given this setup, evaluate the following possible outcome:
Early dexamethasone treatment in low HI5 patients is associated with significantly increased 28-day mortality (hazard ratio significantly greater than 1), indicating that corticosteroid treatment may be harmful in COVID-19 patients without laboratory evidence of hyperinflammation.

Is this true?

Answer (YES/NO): NO